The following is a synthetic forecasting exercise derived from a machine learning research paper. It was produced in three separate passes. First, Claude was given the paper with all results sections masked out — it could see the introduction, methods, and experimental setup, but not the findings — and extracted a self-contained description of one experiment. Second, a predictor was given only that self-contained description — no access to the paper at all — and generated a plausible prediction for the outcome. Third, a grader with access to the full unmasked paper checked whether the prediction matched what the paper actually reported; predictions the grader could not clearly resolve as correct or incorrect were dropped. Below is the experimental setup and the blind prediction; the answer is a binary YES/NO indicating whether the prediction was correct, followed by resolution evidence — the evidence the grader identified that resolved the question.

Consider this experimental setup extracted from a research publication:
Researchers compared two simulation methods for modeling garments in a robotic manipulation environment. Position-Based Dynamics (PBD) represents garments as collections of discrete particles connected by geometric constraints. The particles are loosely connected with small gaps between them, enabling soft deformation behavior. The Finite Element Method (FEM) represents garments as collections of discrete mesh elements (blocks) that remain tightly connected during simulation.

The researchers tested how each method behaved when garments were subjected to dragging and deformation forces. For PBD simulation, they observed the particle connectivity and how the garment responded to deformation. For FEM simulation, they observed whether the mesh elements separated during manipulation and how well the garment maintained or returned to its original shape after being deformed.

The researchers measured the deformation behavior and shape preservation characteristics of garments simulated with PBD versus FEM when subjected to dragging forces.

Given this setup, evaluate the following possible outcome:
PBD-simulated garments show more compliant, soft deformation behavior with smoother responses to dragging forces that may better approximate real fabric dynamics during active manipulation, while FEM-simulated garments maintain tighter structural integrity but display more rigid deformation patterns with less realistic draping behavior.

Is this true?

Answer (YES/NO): NO